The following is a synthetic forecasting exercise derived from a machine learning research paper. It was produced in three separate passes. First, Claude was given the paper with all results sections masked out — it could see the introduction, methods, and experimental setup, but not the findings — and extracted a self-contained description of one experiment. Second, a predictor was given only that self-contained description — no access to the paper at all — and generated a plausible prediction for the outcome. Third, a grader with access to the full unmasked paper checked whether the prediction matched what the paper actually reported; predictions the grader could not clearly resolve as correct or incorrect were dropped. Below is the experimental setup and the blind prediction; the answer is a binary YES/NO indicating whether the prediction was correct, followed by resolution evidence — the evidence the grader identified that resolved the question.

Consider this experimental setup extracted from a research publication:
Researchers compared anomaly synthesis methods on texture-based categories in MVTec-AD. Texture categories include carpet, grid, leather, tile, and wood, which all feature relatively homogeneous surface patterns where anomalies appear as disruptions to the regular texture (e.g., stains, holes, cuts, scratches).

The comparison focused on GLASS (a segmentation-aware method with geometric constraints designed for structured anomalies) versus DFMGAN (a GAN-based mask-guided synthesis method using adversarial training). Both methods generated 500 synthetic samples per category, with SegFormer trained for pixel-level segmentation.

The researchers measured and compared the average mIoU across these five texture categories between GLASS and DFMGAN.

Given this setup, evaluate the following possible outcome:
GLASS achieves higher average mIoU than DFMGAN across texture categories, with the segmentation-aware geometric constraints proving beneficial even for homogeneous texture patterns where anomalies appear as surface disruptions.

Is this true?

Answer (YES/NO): NO